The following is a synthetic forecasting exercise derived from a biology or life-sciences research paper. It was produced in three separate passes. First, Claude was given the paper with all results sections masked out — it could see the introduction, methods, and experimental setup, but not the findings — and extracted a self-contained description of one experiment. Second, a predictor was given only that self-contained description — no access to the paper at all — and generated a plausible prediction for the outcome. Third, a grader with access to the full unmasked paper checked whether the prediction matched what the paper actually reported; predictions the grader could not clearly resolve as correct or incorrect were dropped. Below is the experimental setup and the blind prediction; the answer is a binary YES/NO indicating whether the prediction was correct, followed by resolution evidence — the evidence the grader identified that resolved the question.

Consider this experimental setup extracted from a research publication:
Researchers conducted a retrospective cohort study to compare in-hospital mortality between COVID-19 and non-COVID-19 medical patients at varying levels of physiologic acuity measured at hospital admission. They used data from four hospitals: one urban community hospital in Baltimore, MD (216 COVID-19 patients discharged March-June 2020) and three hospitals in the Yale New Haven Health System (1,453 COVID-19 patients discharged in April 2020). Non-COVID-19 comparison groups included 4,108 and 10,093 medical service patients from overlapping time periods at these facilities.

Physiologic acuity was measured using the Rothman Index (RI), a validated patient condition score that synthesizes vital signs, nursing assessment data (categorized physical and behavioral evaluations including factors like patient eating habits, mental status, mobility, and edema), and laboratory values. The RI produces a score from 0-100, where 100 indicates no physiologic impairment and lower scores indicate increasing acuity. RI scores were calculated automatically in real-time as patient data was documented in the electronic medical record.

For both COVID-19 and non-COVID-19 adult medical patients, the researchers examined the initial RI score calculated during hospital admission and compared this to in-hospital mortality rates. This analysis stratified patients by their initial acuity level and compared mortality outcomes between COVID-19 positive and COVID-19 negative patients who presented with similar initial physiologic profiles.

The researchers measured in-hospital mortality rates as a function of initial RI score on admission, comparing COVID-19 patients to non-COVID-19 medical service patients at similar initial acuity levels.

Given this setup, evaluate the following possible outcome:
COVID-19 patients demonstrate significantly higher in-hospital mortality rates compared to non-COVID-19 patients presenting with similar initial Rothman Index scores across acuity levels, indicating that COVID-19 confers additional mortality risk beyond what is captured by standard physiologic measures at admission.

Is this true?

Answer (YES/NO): YES